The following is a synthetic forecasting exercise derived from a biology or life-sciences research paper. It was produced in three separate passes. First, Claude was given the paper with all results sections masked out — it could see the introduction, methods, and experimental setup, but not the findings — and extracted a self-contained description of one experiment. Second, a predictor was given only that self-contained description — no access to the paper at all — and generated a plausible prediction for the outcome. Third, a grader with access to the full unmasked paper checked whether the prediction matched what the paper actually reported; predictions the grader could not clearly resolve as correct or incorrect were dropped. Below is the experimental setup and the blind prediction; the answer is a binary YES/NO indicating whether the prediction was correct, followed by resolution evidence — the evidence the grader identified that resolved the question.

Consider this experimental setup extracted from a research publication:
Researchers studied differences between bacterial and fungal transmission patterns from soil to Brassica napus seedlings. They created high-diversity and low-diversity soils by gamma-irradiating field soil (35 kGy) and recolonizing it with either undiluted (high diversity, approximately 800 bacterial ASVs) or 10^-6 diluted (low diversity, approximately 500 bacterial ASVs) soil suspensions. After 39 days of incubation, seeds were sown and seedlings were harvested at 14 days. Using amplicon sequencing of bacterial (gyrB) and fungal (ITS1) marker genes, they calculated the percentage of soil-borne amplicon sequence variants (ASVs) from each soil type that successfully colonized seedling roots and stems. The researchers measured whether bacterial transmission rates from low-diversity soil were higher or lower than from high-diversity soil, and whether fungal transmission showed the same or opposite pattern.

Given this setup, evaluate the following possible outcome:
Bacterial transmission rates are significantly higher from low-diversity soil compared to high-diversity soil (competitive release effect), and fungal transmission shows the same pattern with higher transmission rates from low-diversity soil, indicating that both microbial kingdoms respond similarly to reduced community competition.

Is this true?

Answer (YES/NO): NO